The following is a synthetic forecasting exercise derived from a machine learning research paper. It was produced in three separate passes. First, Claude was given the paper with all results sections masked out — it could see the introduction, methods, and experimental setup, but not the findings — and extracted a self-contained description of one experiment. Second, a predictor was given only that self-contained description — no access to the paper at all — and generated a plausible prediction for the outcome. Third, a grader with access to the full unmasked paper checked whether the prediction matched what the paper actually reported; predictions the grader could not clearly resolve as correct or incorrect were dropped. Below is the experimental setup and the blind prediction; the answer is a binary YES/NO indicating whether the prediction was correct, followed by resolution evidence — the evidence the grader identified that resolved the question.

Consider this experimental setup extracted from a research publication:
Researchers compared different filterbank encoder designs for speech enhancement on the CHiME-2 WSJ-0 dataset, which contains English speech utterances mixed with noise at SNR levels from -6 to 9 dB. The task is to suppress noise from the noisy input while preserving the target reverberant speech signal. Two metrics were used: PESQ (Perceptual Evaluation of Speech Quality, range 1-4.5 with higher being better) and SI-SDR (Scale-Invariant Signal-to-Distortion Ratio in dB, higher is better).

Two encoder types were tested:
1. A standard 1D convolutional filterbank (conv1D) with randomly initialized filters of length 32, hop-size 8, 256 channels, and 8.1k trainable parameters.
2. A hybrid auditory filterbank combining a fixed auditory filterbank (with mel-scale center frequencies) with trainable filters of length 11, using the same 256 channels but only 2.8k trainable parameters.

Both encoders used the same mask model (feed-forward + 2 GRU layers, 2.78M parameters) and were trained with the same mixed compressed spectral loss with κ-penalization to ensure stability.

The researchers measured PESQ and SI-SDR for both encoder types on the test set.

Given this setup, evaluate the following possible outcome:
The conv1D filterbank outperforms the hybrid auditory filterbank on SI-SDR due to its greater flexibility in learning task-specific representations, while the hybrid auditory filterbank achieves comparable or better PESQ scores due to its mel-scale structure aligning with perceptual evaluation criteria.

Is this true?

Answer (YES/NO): YES